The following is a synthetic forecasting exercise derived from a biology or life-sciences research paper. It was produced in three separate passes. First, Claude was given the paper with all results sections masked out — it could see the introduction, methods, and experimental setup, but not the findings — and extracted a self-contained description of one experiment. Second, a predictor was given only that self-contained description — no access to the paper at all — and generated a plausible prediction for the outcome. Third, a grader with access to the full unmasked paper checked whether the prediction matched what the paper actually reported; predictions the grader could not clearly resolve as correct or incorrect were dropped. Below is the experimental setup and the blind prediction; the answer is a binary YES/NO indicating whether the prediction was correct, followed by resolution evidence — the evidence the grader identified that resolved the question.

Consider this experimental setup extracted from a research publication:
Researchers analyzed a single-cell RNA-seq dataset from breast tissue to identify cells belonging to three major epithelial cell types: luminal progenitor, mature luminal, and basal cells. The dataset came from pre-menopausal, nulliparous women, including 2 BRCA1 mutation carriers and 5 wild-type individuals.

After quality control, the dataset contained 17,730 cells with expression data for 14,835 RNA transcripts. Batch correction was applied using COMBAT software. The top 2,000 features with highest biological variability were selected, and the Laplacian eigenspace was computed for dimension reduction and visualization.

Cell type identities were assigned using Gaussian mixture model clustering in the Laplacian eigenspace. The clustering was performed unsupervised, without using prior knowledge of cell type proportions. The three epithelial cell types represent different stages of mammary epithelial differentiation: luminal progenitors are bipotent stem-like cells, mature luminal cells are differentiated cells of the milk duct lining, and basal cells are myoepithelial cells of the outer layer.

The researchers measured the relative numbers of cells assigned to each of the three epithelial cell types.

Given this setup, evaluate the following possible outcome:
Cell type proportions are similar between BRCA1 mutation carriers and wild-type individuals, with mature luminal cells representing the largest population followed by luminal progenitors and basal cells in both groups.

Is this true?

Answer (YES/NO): NO